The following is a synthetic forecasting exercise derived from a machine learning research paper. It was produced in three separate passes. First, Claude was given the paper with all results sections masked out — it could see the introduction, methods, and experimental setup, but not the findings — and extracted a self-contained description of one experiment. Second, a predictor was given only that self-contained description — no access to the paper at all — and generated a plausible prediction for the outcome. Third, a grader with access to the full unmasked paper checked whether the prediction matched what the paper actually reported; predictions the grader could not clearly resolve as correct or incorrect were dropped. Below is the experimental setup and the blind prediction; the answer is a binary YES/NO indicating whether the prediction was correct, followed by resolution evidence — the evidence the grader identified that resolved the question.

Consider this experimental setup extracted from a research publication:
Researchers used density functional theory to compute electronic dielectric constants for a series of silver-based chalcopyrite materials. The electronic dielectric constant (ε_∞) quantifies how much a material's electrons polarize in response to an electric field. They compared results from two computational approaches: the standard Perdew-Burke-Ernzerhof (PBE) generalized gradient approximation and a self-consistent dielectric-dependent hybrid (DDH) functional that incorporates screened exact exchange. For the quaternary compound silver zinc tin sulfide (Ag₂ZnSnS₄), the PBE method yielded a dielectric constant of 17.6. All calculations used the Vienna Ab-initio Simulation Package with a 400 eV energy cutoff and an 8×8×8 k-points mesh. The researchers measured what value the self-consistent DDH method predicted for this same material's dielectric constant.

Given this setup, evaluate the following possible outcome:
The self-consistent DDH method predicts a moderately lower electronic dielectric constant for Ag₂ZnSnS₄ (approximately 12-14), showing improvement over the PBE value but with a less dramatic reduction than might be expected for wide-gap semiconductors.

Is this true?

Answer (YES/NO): NO